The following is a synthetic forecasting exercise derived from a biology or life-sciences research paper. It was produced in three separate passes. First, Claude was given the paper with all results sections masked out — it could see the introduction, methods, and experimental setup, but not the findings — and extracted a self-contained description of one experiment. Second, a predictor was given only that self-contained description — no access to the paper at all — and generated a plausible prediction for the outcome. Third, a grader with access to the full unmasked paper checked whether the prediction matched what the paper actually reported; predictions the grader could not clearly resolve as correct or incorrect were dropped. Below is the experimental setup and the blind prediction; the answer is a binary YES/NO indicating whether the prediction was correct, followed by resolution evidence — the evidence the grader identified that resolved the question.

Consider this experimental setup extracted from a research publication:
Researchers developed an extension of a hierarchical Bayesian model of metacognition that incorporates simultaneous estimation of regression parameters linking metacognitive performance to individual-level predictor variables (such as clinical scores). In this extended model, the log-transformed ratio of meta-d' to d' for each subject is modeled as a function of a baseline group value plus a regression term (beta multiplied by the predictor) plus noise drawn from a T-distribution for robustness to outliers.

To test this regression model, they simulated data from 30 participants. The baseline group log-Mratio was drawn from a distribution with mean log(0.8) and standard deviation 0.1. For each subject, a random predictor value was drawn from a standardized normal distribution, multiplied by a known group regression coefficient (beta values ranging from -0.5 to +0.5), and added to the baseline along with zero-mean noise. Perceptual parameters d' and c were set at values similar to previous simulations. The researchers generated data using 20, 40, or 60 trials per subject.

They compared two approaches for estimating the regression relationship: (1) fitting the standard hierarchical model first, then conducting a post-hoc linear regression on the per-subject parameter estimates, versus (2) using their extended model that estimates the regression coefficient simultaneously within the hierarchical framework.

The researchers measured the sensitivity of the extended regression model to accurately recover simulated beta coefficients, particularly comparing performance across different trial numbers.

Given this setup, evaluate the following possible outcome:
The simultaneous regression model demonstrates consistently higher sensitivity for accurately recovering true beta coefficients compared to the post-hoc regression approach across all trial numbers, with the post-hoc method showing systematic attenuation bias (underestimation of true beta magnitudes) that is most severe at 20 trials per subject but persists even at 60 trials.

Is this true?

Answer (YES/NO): NO